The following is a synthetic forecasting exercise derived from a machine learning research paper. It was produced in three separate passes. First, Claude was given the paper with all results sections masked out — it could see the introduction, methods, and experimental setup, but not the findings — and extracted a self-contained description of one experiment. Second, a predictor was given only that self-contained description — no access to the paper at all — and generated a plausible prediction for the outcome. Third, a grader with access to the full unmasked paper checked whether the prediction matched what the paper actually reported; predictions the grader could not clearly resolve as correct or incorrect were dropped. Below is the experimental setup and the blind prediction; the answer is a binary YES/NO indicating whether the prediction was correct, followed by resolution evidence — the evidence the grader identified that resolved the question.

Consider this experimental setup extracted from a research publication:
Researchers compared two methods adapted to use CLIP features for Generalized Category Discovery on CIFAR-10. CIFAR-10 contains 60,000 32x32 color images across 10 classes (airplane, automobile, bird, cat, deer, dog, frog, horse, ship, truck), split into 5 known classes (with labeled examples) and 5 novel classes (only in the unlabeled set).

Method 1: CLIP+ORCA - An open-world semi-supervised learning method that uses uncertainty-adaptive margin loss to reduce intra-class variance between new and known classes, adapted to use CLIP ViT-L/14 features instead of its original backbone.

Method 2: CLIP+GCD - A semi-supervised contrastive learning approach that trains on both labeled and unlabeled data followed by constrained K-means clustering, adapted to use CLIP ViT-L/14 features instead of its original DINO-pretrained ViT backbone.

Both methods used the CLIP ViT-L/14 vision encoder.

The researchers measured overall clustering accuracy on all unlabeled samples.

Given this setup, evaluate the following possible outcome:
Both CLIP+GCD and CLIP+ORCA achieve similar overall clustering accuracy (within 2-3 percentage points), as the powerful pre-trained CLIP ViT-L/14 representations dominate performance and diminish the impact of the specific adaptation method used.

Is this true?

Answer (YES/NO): NO